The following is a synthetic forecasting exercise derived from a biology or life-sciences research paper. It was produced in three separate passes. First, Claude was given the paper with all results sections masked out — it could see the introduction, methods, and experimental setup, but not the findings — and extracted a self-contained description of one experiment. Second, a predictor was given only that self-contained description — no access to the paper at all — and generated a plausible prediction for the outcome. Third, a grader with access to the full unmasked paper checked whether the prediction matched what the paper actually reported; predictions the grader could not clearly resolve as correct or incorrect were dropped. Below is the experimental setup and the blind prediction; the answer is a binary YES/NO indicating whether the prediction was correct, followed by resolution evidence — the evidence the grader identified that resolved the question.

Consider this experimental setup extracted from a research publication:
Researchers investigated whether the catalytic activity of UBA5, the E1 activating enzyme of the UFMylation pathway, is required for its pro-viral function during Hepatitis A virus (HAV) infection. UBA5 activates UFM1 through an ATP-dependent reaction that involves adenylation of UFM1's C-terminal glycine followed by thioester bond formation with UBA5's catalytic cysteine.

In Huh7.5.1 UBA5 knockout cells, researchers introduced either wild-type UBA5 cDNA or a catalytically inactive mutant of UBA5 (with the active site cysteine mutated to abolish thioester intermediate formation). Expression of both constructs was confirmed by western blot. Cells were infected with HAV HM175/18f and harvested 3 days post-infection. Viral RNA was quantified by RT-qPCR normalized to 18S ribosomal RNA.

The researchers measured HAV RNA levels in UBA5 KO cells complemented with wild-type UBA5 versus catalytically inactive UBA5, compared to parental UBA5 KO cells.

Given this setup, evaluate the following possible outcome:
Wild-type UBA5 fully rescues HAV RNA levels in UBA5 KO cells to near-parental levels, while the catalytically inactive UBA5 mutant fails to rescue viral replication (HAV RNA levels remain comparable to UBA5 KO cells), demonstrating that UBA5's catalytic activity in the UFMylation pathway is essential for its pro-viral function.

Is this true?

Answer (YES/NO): YES